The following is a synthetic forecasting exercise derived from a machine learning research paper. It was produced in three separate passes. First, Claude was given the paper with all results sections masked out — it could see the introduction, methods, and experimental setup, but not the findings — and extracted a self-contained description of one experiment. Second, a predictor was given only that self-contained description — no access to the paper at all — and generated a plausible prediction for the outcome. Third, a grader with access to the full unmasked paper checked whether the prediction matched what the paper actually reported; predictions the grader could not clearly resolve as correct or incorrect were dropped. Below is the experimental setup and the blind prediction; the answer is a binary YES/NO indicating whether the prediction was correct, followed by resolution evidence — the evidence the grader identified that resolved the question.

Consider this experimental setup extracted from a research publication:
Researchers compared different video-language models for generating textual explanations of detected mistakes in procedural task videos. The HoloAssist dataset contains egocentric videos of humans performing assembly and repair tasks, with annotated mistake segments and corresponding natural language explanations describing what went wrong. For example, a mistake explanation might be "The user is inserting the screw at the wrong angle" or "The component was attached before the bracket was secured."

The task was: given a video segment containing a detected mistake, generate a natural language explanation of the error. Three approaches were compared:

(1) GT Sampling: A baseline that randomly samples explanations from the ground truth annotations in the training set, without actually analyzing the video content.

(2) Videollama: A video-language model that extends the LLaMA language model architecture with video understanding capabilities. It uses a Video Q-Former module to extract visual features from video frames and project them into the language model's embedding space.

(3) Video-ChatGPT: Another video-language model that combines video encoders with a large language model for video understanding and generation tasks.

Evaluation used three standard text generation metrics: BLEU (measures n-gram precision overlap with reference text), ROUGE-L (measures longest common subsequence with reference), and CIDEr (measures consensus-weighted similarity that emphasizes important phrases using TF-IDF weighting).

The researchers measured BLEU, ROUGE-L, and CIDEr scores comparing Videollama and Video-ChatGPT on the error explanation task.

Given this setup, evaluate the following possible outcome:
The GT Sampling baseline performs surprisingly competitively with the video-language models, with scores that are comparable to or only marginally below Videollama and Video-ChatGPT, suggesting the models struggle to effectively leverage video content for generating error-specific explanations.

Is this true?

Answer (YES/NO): NO